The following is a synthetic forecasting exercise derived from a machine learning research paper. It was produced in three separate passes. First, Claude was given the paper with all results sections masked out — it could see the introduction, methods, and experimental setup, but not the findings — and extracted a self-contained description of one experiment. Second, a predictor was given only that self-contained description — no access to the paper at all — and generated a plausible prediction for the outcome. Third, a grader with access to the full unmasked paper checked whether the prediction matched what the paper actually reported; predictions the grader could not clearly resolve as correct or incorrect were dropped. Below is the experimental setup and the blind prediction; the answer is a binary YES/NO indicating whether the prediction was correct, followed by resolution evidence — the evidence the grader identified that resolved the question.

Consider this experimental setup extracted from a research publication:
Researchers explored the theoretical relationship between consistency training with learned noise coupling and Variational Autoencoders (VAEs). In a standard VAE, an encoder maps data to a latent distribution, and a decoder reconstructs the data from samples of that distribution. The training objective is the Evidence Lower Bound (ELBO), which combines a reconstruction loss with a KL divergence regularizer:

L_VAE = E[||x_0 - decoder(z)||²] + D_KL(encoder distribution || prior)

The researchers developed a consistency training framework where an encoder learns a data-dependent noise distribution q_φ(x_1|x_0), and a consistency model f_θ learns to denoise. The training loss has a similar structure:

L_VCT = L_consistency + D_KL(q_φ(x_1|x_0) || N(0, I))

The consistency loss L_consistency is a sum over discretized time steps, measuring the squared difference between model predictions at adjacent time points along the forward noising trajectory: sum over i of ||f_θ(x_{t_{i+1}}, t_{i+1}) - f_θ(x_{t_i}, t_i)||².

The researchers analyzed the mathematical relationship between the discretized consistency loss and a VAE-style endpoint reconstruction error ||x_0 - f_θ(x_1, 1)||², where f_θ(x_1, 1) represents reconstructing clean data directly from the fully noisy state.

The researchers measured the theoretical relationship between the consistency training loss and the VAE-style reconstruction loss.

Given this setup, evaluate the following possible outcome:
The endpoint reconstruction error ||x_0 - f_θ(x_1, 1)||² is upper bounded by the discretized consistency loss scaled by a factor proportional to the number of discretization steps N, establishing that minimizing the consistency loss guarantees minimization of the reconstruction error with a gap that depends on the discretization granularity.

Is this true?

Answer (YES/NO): NO